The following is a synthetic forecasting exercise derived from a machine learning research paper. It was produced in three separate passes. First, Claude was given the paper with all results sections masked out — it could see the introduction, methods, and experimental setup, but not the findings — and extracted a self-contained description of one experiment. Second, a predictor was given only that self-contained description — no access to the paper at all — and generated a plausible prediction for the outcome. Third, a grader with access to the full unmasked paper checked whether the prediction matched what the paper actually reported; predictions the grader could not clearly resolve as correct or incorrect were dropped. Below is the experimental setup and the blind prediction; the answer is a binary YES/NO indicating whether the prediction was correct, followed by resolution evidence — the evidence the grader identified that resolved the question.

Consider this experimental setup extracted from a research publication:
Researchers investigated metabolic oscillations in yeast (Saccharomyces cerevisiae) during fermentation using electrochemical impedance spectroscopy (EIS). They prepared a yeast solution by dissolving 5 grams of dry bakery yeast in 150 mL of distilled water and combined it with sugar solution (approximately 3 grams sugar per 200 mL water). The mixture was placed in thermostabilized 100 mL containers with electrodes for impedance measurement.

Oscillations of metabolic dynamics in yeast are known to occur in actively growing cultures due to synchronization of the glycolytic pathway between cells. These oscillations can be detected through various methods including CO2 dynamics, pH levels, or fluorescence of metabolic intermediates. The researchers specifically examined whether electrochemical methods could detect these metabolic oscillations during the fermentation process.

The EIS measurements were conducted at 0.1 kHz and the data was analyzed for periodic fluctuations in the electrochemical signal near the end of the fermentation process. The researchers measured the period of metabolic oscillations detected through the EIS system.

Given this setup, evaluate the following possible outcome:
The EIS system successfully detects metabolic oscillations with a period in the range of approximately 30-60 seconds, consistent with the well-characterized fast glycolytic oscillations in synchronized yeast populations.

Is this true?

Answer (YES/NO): NO